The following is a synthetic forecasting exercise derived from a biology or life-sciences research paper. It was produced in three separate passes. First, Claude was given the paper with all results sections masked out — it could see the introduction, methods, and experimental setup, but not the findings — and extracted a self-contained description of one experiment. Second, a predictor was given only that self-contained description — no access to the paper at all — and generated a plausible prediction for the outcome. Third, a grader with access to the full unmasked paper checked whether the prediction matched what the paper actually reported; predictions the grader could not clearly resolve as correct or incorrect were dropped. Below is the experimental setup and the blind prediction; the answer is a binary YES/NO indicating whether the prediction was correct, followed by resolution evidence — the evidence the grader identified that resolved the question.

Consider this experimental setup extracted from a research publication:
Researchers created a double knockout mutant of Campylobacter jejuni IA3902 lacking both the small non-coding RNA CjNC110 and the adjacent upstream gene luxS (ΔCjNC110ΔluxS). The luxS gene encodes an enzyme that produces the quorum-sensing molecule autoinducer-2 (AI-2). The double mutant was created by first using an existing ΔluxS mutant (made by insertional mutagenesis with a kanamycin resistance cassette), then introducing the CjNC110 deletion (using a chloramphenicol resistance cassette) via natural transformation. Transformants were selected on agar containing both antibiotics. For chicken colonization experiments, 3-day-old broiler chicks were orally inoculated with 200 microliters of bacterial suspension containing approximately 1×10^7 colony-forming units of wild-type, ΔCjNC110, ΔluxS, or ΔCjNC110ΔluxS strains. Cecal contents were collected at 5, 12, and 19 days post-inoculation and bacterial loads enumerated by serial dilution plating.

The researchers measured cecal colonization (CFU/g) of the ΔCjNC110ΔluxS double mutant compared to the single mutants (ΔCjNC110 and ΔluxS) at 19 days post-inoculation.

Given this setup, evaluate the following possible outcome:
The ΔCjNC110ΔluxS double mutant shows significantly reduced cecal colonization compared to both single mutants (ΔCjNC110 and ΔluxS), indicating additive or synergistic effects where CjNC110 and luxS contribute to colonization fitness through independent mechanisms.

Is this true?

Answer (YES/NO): NO